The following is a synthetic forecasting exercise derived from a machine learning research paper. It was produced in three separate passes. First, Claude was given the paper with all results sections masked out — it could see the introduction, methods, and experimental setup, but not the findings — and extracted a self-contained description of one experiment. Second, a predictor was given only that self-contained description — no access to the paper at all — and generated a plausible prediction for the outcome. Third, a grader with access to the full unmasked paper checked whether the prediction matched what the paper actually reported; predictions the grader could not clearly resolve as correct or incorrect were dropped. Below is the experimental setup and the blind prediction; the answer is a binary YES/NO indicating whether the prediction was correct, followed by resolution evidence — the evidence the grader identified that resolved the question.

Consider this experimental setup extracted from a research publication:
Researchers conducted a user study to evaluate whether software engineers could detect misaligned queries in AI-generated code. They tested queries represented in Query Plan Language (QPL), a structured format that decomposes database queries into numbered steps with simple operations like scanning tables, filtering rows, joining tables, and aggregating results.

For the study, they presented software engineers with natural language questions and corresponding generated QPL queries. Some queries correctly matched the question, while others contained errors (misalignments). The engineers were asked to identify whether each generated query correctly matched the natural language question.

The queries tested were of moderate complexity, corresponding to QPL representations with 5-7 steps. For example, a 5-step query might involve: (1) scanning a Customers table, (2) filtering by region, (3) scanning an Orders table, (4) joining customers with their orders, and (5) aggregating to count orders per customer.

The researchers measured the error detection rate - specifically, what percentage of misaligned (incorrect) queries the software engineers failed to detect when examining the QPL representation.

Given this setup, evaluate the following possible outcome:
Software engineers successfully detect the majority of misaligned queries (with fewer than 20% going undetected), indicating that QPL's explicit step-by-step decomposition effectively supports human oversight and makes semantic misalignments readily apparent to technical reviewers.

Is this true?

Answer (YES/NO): NO